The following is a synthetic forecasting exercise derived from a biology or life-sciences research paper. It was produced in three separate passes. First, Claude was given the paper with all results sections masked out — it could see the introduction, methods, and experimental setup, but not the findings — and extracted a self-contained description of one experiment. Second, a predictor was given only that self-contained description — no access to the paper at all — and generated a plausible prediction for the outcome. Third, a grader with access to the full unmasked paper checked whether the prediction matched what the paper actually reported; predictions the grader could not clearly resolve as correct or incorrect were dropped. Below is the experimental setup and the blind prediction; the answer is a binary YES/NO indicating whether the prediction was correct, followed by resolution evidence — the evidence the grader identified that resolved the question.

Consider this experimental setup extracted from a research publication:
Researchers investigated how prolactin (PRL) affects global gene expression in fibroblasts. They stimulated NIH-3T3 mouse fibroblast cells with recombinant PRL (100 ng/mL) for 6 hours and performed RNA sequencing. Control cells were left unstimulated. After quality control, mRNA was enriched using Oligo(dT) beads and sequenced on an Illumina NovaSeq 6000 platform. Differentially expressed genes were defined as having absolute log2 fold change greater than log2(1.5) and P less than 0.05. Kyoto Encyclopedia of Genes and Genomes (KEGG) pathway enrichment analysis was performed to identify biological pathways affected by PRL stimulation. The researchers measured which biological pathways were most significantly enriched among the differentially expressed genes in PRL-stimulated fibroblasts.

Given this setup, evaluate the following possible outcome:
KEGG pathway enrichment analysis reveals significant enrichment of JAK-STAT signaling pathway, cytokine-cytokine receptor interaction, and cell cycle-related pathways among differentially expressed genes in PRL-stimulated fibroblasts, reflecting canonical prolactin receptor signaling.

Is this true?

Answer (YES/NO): NO